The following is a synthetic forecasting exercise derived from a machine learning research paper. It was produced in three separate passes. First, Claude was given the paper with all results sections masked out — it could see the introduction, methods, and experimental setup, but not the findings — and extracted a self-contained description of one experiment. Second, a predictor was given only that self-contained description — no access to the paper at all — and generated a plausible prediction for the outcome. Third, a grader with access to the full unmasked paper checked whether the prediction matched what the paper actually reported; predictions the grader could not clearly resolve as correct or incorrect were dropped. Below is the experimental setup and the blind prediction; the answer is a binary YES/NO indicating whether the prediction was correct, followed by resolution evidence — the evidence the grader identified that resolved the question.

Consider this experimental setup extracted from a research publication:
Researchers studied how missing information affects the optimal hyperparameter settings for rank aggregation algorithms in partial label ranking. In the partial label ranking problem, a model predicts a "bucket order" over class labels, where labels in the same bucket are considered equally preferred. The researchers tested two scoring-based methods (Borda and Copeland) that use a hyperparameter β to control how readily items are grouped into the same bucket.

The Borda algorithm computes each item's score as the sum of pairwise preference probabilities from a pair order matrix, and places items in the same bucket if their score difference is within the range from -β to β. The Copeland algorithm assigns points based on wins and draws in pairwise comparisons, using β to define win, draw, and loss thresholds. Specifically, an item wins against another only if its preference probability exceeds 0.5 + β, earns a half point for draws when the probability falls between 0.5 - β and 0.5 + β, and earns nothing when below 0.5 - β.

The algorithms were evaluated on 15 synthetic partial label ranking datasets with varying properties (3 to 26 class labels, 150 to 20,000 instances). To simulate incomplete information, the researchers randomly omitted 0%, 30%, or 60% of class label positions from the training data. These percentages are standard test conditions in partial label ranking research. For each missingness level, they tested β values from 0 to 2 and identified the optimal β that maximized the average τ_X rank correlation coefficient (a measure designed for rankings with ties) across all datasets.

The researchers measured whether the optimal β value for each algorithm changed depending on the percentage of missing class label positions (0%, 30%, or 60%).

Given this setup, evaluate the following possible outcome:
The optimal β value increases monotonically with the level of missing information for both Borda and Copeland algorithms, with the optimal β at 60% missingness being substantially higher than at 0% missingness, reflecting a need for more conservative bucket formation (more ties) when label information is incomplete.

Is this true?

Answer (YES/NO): NO